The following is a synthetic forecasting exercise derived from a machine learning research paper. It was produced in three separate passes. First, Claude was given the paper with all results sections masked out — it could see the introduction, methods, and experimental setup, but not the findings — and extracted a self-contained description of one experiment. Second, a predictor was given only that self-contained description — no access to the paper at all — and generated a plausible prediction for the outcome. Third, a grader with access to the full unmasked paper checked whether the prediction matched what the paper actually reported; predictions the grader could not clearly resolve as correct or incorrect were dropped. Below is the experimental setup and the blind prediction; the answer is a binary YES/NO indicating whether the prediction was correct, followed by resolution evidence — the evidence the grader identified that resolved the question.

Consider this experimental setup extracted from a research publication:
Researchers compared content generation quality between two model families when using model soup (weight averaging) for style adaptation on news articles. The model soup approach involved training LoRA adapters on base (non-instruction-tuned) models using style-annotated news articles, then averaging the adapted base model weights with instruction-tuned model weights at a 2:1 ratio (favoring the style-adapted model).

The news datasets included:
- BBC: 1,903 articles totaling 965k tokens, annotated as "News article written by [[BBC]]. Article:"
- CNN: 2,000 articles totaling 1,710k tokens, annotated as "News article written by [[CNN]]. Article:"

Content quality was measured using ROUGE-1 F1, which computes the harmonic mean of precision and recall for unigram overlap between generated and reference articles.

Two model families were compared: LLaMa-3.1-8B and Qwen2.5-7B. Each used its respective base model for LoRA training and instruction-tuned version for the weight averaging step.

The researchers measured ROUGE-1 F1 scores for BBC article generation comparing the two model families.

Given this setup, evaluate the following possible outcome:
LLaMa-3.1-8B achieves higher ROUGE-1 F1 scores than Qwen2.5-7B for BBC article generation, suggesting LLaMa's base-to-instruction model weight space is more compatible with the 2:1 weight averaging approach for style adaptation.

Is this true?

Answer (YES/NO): YES